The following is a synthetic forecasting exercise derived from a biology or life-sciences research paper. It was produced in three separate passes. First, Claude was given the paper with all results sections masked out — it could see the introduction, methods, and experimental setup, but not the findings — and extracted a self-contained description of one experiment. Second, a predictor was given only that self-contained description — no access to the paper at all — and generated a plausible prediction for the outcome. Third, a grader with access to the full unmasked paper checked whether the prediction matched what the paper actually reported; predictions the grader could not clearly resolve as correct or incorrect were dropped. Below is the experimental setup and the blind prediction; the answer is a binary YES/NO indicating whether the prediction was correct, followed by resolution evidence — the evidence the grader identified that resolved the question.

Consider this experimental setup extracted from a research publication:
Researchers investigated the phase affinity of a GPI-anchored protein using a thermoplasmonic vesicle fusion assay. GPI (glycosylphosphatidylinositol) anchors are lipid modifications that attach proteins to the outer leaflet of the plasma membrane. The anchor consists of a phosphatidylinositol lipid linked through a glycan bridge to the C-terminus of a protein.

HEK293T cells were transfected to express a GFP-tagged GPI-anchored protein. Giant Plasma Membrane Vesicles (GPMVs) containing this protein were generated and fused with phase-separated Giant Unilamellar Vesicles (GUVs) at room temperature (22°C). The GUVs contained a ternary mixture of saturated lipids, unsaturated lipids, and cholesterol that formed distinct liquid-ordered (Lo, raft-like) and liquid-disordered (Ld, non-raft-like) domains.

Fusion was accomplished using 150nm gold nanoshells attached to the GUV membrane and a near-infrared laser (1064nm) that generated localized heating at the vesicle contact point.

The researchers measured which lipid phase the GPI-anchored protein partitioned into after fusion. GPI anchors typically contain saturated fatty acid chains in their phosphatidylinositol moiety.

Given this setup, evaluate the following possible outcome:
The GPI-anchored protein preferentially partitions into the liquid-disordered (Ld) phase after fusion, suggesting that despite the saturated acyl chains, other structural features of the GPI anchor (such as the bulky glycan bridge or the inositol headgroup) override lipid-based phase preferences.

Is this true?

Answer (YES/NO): NO